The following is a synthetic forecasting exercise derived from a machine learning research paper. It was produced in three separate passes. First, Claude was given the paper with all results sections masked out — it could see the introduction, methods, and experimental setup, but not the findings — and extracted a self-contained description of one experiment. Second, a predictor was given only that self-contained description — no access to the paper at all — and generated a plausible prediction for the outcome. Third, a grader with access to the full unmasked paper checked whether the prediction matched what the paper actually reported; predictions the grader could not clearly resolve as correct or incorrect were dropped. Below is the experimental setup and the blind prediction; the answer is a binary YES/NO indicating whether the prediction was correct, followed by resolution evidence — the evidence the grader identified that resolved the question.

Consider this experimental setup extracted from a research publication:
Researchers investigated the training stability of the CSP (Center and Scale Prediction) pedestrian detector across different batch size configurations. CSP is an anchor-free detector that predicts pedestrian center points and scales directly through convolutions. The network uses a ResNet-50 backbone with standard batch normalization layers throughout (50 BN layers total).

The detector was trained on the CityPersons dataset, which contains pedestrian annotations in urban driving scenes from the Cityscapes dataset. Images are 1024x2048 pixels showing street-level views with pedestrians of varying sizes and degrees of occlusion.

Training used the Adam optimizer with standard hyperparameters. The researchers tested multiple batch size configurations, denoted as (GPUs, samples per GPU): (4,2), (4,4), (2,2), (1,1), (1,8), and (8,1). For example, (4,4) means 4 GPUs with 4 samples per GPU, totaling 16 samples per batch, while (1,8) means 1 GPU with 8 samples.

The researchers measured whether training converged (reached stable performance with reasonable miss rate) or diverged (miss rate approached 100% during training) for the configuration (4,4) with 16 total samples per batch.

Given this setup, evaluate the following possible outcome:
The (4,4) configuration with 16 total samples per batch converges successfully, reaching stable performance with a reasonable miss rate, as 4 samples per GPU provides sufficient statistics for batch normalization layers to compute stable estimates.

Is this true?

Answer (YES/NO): NO